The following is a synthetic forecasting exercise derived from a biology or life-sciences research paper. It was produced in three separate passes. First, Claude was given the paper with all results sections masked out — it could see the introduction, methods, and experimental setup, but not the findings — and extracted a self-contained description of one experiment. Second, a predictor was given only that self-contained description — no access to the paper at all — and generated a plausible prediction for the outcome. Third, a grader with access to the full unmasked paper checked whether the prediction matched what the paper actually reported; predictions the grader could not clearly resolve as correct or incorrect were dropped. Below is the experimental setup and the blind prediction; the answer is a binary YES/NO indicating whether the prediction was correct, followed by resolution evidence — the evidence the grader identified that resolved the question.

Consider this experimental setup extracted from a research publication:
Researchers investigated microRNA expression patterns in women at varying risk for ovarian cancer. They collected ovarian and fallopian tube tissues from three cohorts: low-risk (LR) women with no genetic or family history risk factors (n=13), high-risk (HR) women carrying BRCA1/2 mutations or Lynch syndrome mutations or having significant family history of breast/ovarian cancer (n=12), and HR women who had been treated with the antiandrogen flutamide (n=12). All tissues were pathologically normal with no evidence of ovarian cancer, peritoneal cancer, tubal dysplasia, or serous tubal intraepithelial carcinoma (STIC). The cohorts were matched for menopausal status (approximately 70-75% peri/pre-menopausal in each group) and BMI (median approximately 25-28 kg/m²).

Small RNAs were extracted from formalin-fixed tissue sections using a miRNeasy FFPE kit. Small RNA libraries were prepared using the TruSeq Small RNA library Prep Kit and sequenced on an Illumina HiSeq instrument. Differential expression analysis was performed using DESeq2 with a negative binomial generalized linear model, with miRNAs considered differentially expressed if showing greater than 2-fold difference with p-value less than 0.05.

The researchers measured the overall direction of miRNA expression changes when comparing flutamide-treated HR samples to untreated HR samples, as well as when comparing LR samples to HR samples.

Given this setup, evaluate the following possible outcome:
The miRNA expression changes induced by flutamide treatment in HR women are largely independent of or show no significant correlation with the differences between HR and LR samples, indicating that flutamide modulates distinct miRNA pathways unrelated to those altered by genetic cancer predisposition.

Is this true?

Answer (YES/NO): NO